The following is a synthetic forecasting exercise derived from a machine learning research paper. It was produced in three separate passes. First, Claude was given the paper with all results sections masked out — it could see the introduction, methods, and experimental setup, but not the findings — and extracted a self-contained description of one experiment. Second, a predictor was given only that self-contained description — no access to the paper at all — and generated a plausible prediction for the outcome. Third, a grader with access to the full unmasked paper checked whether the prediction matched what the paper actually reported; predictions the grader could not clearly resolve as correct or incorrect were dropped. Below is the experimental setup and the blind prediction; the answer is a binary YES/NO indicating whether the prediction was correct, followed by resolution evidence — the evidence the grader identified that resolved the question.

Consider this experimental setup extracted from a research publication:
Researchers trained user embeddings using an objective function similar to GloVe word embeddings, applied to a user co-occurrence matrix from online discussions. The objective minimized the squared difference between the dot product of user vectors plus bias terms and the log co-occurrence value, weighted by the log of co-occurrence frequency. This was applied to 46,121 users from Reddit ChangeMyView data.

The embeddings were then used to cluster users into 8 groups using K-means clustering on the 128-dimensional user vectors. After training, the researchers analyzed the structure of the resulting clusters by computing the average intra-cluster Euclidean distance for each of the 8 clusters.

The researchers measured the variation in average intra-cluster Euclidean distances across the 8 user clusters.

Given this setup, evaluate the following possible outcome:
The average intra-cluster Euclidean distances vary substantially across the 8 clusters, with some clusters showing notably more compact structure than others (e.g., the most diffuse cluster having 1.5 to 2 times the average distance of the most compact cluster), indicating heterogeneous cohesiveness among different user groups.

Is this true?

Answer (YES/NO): YES